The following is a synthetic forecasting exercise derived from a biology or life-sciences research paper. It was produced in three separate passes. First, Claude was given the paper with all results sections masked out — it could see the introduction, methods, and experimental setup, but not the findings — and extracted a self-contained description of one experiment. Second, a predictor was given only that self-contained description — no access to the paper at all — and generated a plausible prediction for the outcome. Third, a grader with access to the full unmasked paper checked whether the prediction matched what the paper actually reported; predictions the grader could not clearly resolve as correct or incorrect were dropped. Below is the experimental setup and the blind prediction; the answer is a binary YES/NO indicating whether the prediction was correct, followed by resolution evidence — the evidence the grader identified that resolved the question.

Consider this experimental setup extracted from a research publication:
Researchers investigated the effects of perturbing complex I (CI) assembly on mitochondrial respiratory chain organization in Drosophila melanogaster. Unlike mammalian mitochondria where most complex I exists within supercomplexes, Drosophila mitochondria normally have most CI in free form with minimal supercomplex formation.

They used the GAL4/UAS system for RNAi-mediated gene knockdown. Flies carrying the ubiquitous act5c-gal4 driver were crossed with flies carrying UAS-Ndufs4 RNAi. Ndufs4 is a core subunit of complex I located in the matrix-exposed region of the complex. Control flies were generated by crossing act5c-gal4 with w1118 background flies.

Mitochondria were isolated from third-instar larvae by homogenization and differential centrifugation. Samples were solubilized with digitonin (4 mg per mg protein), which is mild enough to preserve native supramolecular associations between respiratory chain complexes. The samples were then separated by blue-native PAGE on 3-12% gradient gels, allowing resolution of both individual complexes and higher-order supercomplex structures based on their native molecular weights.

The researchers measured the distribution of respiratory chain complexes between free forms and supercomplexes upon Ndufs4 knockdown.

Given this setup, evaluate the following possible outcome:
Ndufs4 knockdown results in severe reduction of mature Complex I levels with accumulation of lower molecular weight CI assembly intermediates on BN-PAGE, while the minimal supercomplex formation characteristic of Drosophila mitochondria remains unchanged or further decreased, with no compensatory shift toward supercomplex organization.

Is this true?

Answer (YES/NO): NO